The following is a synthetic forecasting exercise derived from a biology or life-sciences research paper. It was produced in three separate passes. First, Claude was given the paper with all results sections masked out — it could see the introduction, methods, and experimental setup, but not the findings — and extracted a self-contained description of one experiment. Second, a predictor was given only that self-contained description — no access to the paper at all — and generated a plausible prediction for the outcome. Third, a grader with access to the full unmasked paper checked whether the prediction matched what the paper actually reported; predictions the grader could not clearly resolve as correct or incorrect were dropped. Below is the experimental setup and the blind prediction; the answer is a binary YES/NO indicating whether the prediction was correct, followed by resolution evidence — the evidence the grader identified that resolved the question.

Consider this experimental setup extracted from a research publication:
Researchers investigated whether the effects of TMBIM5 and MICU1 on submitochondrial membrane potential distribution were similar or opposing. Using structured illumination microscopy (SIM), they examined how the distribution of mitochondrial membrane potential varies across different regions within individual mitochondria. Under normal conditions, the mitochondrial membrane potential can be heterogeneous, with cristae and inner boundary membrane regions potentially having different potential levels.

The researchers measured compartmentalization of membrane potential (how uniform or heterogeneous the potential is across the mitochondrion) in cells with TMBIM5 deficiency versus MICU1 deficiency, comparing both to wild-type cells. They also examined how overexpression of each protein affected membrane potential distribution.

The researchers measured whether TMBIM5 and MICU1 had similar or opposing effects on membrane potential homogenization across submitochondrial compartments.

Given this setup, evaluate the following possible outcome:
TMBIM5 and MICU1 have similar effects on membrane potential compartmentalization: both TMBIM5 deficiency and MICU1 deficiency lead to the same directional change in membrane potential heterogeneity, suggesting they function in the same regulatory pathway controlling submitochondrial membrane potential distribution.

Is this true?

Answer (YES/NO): YES